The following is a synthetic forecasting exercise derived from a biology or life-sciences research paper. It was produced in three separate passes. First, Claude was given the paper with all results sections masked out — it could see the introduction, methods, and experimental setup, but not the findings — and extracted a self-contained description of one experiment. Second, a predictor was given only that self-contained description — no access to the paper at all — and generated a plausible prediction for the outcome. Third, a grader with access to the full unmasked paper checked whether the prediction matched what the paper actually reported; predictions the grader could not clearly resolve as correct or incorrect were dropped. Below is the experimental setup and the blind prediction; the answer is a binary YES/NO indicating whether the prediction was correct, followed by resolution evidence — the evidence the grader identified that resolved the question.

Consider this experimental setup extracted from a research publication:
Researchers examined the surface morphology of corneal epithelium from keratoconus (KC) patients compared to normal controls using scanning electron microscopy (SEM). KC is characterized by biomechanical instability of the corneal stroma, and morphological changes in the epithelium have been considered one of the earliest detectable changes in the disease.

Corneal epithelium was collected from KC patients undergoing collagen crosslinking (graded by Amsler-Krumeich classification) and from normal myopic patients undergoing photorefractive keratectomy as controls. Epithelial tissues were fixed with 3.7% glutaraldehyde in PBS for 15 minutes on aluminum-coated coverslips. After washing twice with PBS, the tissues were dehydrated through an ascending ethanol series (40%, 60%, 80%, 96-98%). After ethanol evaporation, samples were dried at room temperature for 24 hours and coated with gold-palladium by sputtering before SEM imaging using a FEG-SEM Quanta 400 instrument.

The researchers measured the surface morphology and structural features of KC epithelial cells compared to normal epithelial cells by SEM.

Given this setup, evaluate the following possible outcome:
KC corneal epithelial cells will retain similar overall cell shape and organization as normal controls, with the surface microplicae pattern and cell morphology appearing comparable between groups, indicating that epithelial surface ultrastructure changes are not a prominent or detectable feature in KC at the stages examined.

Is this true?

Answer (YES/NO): NO